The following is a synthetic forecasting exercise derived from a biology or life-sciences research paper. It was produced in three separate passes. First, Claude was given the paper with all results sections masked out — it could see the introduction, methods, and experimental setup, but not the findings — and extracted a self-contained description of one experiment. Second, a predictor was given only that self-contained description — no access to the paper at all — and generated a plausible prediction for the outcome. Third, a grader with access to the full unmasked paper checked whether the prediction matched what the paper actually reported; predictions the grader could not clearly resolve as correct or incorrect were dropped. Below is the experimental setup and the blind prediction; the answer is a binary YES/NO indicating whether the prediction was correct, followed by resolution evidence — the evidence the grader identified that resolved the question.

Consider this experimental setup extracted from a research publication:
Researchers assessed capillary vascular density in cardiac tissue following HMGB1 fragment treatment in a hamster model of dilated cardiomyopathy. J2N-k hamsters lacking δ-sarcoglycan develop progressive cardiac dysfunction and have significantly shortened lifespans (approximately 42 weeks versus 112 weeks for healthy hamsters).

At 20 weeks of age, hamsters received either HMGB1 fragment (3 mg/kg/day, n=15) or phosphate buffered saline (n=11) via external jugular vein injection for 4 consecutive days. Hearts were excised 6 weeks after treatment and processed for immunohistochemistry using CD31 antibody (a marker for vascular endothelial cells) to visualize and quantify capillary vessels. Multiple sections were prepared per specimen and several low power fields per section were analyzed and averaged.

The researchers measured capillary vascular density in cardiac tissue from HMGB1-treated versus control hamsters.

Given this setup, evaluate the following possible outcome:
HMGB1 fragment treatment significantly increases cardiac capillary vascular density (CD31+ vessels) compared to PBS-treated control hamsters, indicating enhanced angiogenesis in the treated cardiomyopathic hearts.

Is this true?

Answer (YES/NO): YES